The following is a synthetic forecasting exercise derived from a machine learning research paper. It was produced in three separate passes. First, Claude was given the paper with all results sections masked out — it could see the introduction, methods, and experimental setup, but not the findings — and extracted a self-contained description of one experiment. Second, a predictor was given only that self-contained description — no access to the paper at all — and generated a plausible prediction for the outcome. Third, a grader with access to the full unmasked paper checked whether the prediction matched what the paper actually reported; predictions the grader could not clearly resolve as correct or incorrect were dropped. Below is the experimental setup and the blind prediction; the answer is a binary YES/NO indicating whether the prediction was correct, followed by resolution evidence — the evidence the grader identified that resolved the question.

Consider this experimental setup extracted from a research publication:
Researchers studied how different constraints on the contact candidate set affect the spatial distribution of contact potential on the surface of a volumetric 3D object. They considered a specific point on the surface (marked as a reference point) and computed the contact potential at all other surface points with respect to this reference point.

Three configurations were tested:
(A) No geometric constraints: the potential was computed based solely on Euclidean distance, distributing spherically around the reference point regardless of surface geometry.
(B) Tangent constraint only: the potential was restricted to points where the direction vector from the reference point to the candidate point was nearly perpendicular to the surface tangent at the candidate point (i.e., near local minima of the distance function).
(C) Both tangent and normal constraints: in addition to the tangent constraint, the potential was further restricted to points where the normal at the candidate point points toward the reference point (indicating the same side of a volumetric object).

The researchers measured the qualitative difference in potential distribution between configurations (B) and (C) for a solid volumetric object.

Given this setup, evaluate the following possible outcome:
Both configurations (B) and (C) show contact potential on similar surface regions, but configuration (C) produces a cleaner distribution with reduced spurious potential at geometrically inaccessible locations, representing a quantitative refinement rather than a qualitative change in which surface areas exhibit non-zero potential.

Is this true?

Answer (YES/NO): NO